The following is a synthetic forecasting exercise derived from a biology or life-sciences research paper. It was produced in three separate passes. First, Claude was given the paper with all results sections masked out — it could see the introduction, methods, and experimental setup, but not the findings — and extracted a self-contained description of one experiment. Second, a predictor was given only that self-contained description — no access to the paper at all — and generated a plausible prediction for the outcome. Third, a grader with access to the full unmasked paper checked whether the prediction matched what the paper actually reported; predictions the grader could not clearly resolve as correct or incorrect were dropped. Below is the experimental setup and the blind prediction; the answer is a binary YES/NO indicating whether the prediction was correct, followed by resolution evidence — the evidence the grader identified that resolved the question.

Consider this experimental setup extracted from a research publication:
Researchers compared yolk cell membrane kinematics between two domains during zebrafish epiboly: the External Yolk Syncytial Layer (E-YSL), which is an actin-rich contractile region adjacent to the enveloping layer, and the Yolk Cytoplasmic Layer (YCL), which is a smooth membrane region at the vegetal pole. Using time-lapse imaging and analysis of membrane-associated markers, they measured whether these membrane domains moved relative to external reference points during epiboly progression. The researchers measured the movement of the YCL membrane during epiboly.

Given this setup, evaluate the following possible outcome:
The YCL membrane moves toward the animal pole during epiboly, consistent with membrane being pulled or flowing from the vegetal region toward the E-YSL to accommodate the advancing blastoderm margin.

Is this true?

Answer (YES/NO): NO